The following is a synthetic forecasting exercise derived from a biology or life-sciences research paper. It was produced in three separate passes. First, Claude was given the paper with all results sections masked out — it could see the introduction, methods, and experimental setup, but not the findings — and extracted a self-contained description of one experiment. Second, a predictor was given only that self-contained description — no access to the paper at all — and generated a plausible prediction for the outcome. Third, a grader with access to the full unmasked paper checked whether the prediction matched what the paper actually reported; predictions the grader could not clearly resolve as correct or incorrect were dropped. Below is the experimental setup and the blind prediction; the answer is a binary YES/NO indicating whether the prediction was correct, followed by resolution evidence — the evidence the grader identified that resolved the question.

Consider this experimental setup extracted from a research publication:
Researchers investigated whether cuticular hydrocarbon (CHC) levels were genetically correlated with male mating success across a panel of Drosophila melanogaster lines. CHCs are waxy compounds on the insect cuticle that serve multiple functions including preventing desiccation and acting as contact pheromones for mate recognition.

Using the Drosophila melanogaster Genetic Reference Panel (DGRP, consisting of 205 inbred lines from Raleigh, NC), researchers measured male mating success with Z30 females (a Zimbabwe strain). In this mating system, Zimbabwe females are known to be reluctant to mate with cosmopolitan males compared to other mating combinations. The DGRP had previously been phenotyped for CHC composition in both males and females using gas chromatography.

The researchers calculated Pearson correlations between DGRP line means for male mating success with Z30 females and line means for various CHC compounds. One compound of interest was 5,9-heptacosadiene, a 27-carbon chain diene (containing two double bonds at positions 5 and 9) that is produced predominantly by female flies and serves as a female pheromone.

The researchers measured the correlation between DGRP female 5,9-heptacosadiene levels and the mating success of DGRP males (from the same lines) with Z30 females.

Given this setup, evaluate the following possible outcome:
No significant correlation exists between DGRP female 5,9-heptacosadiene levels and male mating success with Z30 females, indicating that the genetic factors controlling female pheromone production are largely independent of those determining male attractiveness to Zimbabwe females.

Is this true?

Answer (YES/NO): YES